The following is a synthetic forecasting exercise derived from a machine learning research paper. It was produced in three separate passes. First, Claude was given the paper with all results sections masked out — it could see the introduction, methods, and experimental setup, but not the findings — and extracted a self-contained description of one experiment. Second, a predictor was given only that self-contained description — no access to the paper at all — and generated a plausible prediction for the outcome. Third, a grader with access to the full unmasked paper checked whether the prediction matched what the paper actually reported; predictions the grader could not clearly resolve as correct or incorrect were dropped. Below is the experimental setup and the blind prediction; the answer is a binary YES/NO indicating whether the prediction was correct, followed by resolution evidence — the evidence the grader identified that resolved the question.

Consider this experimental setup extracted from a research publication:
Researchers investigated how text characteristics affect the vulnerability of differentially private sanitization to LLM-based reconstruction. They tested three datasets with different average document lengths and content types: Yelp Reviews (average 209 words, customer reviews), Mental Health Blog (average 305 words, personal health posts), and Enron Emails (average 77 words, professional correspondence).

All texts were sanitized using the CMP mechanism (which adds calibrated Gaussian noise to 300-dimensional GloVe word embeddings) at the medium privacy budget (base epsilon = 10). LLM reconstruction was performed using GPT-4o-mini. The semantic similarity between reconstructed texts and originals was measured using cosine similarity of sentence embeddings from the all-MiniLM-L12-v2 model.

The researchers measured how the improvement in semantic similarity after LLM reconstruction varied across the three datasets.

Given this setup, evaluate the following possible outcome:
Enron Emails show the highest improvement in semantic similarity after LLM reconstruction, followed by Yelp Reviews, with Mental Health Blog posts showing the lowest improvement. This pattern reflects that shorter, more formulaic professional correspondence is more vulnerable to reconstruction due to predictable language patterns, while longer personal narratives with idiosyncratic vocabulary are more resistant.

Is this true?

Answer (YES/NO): NO